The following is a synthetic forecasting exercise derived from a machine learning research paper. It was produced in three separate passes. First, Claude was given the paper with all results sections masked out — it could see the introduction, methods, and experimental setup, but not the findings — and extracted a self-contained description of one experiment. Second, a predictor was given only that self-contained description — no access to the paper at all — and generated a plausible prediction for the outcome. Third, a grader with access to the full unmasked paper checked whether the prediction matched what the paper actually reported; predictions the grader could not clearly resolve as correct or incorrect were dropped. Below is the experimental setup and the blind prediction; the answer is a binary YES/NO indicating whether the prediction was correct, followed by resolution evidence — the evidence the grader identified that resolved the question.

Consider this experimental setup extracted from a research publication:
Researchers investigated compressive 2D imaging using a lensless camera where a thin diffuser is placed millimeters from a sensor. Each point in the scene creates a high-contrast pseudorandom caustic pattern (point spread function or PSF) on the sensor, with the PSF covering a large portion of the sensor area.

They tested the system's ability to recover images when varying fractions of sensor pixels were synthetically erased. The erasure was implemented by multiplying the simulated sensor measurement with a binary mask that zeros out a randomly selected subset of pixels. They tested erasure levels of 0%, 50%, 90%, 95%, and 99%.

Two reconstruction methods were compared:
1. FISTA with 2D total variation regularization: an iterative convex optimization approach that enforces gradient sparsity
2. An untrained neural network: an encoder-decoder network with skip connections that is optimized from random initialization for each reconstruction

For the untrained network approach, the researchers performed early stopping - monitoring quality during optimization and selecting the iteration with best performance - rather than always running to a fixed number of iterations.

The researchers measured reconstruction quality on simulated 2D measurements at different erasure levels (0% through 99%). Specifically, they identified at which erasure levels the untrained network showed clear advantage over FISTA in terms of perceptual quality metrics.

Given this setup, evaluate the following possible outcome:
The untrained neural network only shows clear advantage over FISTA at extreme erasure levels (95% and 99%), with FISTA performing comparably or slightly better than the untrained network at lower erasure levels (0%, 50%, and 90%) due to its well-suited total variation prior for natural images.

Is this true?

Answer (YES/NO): NO